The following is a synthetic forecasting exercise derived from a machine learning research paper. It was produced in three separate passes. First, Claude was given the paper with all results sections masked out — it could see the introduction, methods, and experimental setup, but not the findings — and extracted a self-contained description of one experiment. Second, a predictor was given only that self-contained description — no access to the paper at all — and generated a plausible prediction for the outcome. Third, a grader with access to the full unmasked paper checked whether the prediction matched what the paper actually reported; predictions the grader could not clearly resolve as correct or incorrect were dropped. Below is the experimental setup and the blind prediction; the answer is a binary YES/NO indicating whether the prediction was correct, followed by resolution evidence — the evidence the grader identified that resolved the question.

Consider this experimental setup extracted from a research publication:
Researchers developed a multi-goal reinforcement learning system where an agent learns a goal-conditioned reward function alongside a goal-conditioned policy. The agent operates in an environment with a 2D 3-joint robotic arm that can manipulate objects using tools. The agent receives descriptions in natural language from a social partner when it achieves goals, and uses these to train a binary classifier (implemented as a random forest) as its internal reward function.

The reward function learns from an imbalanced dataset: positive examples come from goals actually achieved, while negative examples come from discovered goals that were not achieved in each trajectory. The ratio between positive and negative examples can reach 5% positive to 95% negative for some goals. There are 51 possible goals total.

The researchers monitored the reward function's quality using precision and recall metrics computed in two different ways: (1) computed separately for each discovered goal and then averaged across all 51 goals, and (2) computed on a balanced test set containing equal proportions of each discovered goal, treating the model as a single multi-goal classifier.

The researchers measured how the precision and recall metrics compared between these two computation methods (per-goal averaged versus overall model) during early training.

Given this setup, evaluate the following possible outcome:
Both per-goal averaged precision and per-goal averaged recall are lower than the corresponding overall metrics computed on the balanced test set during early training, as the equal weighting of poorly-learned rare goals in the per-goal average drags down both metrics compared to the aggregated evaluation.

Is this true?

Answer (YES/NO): YES